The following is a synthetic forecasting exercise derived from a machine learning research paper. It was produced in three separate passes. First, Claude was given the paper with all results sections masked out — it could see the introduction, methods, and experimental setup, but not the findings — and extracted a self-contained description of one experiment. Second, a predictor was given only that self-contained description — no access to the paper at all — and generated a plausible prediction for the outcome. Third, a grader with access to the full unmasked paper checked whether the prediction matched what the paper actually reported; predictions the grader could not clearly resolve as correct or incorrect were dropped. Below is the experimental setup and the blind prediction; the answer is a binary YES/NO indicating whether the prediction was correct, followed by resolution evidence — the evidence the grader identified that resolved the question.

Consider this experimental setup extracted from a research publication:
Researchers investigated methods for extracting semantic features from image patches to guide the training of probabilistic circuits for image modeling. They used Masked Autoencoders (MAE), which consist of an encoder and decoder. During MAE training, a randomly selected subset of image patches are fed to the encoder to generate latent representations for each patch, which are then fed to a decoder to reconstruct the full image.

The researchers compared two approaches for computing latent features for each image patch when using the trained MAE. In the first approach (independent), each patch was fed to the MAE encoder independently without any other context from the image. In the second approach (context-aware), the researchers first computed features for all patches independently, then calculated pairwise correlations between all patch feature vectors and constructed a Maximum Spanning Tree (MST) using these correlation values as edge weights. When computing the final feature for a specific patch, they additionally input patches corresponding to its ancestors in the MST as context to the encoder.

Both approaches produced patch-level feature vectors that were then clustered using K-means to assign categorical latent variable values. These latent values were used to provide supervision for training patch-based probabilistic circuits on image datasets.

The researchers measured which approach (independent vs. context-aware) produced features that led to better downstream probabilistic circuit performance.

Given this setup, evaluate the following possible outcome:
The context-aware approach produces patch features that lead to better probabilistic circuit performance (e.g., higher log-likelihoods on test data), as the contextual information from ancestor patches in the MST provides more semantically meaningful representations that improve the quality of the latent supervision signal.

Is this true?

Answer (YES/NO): YES